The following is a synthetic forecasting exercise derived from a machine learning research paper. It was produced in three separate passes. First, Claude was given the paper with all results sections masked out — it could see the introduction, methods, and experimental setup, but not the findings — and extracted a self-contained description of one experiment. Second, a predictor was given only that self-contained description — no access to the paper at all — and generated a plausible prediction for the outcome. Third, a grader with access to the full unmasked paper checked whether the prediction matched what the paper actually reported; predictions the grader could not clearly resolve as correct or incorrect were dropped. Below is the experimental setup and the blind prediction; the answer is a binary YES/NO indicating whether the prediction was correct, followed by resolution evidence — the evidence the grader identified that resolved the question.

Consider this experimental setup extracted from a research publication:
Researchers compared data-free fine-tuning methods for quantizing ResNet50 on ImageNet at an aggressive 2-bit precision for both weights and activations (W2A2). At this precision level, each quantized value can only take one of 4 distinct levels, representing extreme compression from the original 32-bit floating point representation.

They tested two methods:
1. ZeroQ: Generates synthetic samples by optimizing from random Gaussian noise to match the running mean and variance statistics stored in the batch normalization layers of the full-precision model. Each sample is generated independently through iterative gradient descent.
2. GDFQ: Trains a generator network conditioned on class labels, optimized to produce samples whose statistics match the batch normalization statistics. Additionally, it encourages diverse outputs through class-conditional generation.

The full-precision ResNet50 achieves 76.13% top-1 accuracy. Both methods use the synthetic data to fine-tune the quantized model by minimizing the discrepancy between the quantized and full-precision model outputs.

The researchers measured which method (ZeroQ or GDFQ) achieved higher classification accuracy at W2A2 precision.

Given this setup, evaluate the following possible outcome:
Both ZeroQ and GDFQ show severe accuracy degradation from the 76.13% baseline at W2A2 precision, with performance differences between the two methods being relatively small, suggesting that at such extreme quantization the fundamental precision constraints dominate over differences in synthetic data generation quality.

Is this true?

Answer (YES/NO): YES